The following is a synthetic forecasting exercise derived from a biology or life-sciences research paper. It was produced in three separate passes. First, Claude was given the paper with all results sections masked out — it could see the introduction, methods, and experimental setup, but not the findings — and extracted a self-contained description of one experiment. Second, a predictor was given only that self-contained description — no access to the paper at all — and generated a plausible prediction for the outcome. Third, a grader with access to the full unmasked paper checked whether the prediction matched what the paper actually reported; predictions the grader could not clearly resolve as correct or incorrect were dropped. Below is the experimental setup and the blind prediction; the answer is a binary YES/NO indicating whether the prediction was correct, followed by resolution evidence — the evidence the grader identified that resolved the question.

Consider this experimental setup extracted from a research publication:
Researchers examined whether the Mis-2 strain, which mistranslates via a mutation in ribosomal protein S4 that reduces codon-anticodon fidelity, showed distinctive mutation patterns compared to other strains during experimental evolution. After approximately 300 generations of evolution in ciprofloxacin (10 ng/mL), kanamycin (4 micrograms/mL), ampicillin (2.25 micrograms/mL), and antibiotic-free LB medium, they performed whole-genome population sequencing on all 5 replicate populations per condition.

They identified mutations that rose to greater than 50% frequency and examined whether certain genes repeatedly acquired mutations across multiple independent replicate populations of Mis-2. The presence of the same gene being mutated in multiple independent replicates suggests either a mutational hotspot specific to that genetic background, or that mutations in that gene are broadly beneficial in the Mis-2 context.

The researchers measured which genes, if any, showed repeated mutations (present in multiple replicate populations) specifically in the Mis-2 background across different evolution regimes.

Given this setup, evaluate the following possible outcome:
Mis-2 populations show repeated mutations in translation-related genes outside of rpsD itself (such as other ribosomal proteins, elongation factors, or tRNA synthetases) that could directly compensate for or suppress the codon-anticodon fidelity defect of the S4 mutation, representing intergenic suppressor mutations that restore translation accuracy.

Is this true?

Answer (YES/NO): NO